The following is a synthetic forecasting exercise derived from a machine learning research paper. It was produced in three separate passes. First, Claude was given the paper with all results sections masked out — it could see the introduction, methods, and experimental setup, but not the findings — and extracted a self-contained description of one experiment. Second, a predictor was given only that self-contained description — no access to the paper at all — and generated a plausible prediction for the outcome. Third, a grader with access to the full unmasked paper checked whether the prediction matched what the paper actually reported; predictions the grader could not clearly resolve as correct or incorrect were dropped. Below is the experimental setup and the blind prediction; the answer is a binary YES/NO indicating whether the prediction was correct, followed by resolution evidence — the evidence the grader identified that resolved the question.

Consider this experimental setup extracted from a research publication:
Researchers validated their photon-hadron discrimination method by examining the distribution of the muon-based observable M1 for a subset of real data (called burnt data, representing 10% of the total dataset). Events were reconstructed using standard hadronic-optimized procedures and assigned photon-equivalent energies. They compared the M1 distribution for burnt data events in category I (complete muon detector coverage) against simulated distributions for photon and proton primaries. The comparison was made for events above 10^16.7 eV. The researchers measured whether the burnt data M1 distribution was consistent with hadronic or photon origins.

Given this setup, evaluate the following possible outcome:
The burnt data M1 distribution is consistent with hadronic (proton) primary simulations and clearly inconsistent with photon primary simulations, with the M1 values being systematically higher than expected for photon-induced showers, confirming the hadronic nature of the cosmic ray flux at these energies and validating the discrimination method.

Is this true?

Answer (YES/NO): YES